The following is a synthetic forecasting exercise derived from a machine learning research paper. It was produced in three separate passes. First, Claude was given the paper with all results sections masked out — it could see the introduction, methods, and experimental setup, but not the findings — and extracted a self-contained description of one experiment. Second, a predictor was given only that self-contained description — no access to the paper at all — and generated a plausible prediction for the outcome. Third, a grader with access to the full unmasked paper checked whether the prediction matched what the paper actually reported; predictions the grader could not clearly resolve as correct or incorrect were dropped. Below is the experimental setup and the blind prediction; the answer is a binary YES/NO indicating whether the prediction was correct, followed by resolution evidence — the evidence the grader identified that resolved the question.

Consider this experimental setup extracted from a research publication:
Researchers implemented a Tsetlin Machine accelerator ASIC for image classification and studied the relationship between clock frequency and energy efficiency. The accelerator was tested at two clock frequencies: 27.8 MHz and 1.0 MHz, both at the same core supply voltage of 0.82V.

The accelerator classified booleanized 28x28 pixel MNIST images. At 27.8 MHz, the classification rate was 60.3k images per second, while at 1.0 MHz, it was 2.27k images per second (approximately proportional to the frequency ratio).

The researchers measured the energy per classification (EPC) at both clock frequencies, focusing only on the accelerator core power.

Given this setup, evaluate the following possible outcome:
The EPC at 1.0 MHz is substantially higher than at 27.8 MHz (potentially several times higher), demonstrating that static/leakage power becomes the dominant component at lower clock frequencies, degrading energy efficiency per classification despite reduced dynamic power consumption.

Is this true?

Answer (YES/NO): NO